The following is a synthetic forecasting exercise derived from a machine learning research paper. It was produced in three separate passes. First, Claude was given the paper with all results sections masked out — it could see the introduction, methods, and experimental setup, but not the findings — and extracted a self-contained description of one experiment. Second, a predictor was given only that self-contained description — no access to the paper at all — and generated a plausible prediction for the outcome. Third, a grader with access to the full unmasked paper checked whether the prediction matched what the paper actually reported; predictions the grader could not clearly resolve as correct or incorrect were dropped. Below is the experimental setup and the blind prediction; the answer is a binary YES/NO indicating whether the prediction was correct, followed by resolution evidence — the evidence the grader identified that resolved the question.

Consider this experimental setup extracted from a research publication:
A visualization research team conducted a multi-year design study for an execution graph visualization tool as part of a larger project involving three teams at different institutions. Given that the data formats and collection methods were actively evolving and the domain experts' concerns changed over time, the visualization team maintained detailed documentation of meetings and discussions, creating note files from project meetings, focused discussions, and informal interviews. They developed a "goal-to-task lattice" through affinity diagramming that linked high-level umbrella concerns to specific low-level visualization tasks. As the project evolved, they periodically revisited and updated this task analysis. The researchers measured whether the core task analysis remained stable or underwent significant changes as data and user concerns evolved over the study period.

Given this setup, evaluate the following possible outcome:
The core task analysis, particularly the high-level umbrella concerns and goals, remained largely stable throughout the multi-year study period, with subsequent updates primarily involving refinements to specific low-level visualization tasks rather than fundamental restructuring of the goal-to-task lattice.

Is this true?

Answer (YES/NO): YES